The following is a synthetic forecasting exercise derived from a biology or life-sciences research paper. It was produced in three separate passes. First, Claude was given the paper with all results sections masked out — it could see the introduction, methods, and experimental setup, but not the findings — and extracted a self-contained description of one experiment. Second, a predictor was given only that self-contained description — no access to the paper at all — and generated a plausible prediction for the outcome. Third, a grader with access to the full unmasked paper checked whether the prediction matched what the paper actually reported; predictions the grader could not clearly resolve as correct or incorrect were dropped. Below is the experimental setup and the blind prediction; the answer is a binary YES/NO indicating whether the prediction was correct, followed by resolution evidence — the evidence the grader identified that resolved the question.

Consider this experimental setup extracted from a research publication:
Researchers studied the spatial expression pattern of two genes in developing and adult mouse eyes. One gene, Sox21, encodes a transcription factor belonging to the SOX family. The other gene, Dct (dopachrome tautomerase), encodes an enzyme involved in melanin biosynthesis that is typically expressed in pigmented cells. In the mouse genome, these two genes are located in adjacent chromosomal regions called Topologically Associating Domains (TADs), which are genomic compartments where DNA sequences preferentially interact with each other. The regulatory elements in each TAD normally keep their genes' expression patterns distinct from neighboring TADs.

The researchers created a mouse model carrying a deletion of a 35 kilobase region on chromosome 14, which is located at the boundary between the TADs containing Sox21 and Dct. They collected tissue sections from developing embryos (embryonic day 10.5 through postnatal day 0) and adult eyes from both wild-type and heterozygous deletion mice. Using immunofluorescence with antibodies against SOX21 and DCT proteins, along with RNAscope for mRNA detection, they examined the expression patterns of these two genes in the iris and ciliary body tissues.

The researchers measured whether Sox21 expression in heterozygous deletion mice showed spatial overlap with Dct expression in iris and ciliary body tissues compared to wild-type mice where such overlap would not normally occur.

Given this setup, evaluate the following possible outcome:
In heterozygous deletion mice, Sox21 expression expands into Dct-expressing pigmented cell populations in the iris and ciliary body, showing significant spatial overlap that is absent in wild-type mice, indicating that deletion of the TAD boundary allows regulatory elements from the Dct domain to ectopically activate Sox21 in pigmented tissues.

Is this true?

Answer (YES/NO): YES